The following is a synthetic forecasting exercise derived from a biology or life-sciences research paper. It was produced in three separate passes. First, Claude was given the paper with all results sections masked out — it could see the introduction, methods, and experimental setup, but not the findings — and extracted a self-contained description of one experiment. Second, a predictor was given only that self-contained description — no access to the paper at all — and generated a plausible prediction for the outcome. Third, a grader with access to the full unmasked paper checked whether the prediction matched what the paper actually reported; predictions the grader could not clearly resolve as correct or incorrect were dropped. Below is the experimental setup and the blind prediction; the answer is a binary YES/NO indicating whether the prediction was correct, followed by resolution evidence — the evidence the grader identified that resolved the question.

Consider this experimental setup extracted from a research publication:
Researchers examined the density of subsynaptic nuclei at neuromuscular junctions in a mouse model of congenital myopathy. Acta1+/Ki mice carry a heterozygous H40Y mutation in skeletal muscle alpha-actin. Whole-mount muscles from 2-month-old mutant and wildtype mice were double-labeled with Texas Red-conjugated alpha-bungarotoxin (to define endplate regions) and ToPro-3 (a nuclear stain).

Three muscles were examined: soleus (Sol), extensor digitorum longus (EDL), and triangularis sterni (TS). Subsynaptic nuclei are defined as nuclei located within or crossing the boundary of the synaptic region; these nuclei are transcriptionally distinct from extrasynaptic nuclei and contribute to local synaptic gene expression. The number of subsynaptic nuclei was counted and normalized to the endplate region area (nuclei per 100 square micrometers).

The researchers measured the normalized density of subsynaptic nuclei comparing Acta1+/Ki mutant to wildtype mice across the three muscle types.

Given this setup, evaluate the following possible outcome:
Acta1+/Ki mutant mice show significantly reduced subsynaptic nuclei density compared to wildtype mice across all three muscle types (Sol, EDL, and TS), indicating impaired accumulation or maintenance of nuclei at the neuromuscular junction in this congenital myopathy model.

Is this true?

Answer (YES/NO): NO